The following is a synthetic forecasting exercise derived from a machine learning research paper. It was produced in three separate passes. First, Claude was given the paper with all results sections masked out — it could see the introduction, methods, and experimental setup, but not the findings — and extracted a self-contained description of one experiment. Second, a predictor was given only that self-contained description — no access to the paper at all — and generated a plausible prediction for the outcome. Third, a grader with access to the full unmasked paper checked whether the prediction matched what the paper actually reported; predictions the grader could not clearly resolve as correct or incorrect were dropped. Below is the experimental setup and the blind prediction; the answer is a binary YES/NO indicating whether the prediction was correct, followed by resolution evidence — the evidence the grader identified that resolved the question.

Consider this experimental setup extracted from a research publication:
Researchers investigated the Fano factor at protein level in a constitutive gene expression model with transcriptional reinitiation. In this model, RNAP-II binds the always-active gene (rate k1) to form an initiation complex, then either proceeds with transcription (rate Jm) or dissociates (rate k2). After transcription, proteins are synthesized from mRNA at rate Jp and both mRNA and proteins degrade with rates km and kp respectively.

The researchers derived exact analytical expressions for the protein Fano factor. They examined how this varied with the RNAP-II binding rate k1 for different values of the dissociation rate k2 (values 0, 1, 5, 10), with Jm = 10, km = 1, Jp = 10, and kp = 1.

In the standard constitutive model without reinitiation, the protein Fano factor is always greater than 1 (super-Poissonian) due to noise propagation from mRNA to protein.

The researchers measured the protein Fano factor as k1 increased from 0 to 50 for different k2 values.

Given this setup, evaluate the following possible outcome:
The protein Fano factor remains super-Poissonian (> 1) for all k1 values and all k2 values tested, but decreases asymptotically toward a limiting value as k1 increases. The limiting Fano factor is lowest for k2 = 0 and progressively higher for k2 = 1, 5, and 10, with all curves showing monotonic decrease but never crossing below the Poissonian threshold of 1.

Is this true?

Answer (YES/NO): NO